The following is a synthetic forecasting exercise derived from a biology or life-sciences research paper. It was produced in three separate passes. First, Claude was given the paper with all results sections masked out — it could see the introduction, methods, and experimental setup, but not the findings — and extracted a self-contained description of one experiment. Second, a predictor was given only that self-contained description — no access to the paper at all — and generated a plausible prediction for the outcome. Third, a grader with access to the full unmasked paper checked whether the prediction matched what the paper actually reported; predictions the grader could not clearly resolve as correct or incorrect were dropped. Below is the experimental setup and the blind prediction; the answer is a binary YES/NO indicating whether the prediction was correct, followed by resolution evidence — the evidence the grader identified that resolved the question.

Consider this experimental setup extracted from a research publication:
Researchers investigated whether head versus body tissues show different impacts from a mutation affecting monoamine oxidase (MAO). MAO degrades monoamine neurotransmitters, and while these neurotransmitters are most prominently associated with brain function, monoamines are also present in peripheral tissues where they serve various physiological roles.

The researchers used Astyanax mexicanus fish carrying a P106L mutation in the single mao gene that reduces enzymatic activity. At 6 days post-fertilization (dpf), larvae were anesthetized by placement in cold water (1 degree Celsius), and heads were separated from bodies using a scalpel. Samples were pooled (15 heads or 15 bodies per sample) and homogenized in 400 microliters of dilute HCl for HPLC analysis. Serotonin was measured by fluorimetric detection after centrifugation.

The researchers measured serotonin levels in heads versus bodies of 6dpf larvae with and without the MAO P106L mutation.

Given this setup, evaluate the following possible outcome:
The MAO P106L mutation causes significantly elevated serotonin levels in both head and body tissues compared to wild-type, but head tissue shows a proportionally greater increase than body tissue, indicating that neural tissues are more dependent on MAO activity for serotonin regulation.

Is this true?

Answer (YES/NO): YES